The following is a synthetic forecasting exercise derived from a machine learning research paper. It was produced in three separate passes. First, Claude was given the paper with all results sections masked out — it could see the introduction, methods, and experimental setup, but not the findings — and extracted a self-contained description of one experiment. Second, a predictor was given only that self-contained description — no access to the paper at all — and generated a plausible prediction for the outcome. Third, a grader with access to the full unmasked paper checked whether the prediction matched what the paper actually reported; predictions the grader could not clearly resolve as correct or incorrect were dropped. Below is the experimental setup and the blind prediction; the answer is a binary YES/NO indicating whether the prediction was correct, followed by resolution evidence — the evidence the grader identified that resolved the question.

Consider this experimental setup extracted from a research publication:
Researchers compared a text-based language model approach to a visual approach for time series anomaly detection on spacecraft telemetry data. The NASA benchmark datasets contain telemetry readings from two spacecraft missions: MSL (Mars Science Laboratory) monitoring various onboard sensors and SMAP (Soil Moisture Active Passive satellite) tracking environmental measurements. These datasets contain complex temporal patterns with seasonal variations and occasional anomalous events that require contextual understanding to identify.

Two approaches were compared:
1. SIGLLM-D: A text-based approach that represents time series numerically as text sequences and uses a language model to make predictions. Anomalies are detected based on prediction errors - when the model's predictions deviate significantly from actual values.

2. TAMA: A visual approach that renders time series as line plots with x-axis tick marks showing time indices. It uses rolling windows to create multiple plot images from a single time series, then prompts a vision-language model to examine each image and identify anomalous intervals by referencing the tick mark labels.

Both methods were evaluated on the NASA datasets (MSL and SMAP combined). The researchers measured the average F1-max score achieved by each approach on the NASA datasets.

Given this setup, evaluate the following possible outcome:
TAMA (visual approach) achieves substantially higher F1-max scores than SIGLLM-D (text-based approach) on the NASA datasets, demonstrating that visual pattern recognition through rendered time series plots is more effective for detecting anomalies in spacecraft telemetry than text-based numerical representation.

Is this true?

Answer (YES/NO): YES